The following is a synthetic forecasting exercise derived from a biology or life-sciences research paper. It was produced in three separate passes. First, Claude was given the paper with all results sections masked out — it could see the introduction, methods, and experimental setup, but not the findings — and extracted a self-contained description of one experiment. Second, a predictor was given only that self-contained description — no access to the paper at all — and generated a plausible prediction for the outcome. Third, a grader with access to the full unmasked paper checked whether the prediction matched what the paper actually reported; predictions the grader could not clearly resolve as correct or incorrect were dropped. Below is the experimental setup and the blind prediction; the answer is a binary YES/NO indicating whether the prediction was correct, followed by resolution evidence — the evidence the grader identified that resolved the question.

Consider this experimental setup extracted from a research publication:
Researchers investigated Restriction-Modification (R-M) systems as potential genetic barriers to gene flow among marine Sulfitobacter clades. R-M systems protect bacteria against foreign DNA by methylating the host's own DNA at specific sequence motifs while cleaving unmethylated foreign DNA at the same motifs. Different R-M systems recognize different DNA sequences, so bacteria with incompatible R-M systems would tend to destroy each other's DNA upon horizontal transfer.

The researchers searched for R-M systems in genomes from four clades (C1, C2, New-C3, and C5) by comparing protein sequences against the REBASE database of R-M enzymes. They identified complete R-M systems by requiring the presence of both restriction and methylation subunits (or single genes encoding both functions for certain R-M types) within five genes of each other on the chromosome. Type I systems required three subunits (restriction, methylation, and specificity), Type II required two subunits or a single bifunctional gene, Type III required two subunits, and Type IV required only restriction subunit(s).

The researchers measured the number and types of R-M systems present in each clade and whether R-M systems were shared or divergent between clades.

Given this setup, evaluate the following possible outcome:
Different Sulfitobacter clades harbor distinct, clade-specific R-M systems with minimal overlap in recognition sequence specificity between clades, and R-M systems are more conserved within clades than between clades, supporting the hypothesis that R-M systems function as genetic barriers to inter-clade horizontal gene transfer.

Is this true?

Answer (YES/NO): YES